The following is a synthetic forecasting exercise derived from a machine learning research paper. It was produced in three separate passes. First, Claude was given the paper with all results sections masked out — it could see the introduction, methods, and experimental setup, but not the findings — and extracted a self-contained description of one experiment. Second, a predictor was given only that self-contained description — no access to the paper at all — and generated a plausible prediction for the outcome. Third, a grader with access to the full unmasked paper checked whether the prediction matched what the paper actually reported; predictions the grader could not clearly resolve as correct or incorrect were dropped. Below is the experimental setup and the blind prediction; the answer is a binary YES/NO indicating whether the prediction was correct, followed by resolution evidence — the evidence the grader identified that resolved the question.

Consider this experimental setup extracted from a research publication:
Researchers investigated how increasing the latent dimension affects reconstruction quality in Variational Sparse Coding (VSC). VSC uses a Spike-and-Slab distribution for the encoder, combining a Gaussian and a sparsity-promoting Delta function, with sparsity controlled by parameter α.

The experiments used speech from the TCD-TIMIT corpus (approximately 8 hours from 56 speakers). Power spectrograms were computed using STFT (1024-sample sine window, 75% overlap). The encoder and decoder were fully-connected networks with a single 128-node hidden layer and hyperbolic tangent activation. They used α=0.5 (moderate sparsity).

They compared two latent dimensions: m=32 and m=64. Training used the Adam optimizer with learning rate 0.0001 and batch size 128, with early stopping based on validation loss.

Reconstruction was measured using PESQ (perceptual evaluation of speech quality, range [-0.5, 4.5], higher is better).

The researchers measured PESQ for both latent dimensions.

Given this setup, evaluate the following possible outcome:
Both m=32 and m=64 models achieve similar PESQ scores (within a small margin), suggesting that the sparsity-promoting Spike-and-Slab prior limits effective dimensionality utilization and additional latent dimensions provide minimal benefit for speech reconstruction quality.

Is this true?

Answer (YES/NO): NO